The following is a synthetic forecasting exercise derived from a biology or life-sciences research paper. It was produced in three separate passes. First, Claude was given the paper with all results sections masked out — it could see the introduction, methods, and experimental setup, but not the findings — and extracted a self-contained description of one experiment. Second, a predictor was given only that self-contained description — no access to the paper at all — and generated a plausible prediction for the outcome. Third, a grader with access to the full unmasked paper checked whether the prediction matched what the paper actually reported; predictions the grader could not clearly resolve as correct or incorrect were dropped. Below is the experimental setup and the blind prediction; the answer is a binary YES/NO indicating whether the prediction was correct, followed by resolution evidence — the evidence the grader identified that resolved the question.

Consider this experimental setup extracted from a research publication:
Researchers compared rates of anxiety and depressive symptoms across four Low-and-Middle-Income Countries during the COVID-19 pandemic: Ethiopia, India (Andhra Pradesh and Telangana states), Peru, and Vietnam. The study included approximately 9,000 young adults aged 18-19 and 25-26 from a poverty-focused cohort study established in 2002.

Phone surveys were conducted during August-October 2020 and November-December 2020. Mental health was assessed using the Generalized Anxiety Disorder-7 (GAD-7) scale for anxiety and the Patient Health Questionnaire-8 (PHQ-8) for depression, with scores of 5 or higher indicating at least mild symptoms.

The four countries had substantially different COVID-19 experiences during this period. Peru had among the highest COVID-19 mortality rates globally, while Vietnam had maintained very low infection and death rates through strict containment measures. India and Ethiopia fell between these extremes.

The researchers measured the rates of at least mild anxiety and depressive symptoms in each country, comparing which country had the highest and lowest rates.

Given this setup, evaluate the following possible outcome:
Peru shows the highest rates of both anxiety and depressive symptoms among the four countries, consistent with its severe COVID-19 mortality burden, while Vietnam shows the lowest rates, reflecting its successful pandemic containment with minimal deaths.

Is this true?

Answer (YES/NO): YES